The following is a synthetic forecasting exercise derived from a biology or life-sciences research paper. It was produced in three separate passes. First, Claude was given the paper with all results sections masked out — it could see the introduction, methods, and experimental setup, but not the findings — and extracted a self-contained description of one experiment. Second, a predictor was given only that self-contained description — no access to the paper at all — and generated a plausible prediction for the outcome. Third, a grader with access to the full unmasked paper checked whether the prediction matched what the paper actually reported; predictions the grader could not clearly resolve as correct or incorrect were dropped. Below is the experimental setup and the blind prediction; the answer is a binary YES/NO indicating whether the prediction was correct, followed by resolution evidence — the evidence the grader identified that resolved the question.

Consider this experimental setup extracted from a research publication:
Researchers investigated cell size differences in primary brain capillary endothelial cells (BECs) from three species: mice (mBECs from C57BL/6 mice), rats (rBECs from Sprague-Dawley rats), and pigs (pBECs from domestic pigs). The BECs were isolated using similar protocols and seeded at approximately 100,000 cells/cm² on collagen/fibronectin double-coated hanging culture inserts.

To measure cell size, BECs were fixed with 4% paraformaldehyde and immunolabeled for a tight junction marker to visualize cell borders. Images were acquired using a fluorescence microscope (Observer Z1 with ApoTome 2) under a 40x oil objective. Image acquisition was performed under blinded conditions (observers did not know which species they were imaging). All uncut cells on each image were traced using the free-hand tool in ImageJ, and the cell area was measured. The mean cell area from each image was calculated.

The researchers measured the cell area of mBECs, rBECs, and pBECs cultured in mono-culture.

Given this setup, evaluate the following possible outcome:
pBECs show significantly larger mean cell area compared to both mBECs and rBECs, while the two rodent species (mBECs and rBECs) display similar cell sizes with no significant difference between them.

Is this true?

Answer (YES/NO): NO